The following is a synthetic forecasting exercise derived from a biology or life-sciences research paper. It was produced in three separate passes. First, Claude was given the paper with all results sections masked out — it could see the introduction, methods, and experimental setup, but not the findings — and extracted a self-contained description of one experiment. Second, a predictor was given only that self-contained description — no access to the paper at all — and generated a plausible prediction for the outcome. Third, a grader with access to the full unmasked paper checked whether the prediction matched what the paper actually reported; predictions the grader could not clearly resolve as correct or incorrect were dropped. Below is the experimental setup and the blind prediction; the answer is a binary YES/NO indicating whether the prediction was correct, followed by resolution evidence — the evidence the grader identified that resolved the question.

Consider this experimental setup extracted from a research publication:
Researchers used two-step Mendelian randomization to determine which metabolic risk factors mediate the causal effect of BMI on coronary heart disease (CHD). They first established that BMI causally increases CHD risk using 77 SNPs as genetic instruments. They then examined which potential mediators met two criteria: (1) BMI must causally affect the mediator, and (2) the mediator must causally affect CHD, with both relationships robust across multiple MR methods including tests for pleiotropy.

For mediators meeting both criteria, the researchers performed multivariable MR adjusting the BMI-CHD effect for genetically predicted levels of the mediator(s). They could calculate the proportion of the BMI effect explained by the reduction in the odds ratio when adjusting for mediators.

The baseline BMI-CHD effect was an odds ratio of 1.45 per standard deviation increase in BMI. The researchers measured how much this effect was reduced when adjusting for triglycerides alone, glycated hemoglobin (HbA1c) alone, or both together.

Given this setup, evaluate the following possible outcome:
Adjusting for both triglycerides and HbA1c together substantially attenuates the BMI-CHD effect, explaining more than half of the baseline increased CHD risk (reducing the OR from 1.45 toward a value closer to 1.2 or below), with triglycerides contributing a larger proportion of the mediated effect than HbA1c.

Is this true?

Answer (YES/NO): YES